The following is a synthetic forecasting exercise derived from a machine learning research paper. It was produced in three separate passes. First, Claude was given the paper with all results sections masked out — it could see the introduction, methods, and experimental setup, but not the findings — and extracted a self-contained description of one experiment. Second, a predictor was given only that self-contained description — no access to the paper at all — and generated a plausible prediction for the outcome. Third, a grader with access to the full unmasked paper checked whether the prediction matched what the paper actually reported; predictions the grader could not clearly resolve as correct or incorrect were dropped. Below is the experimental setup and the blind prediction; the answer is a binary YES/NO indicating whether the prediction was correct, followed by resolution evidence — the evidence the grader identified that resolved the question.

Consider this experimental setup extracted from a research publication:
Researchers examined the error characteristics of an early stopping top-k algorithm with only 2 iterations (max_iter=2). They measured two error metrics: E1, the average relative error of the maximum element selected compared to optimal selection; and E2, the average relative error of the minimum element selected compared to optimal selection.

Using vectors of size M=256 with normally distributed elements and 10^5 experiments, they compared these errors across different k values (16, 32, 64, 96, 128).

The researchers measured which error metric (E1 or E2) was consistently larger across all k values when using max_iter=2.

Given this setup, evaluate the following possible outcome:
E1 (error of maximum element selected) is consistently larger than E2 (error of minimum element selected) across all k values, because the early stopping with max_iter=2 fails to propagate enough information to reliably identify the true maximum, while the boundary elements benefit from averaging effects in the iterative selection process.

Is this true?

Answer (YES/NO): NO